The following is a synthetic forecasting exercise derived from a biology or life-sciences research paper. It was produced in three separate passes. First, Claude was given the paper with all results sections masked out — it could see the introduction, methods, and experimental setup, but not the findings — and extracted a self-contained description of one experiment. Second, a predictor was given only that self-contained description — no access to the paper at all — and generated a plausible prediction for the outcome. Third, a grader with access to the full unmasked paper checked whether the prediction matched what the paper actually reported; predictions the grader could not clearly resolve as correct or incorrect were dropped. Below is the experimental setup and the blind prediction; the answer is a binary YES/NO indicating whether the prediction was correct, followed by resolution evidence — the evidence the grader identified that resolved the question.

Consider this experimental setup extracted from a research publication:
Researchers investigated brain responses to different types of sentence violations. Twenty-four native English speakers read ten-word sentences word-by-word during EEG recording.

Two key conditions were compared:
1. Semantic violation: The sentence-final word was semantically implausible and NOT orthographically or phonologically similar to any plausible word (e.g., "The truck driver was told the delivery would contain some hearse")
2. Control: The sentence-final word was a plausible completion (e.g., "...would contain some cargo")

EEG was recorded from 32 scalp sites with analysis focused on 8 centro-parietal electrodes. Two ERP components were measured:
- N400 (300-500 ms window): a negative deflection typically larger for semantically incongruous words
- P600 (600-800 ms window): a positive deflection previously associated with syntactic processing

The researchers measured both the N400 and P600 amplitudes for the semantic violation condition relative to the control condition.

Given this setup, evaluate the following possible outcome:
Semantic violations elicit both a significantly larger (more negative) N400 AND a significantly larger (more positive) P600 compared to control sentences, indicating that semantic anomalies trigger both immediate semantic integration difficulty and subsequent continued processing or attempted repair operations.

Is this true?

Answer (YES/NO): NO